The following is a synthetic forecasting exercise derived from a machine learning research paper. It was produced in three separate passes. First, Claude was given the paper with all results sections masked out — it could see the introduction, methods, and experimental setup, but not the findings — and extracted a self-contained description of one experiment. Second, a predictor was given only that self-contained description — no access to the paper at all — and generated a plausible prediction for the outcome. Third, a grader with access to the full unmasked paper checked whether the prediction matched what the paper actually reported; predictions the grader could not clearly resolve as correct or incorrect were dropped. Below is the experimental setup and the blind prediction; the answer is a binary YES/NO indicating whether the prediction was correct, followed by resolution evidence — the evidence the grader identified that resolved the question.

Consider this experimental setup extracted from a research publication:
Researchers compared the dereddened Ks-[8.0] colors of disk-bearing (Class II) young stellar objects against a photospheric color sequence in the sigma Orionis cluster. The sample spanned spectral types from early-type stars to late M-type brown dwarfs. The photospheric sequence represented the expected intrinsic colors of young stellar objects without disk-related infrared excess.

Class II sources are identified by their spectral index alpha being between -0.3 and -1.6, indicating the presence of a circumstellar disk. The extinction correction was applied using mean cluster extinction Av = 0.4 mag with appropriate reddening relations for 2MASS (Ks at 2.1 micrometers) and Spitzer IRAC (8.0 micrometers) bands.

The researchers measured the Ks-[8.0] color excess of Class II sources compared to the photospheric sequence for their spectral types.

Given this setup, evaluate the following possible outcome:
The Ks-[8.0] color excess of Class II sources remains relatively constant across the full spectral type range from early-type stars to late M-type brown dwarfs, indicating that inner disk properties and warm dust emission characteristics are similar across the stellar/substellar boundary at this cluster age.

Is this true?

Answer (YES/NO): NO